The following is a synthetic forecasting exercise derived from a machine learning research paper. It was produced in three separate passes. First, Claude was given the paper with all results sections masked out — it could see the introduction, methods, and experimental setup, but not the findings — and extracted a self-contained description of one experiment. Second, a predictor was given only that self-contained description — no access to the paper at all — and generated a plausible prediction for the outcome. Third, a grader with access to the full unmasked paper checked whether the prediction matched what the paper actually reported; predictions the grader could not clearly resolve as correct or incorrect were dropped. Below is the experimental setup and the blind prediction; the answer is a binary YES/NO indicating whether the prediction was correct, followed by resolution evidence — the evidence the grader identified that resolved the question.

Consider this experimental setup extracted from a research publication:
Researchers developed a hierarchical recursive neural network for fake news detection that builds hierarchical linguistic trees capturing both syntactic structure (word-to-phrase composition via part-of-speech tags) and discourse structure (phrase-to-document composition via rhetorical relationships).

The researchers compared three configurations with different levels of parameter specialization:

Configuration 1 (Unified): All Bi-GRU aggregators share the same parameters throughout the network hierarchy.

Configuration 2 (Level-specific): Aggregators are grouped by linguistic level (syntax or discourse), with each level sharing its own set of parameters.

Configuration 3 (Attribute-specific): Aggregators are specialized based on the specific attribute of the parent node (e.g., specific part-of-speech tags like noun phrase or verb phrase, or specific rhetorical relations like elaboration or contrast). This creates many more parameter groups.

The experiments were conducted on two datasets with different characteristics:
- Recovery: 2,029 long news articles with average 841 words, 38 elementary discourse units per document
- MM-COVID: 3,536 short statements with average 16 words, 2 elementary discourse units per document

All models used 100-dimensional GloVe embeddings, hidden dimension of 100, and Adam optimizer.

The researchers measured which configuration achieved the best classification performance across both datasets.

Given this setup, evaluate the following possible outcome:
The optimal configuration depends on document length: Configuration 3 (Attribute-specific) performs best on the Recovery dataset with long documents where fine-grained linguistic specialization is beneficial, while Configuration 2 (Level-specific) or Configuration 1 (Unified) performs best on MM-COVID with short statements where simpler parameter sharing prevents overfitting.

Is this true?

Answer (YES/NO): NO